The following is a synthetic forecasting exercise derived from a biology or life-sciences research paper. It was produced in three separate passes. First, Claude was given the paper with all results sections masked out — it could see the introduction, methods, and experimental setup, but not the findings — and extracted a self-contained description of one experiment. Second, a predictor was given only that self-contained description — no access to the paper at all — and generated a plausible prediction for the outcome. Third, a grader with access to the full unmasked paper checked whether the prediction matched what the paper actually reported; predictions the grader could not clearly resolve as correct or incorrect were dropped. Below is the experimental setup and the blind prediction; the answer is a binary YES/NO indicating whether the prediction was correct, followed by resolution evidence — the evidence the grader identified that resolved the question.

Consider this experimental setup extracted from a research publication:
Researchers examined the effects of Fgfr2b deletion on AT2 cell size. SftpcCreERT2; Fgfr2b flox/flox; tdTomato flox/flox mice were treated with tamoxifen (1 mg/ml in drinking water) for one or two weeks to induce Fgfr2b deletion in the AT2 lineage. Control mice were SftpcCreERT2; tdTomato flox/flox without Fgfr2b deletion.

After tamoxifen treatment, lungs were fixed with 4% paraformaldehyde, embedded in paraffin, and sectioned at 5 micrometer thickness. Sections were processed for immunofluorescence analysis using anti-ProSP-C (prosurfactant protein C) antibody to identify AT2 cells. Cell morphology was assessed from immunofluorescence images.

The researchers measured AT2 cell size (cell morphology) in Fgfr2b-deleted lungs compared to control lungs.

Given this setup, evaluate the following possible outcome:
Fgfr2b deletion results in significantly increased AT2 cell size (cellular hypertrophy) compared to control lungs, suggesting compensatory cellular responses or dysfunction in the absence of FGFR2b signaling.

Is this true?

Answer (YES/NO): NO